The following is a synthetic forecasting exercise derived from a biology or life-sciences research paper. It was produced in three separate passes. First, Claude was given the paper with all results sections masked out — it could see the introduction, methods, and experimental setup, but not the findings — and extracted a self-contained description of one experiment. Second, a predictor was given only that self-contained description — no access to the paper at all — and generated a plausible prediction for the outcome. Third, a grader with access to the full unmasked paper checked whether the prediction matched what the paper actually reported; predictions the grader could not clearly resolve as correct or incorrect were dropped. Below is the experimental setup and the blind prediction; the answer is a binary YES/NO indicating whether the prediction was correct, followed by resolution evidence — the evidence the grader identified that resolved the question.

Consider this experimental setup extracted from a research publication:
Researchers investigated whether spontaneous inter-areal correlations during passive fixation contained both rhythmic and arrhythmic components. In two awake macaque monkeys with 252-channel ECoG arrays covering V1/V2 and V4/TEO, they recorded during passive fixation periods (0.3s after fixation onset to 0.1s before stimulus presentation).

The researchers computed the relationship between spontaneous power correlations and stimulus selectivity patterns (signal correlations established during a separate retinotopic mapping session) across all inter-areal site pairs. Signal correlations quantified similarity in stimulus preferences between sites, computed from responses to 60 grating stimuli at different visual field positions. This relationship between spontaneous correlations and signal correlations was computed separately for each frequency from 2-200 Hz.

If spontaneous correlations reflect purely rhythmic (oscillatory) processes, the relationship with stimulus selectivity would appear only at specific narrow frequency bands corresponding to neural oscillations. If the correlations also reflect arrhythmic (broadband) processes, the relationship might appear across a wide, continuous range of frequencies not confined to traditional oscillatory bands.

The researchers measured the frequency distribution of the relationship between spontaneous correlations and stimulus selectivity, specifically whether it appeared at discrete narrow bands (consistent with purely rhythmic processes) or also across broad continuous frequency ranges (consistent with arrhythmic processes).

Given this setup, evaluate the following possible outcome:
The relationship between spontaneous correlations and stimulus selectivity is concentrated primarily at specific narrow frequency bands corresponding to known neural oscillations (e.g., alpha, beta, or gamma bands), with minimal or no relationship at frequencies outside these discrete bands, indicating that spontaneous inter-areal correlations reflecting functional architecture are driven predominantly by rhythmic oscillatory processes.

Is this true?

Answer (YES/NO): NO